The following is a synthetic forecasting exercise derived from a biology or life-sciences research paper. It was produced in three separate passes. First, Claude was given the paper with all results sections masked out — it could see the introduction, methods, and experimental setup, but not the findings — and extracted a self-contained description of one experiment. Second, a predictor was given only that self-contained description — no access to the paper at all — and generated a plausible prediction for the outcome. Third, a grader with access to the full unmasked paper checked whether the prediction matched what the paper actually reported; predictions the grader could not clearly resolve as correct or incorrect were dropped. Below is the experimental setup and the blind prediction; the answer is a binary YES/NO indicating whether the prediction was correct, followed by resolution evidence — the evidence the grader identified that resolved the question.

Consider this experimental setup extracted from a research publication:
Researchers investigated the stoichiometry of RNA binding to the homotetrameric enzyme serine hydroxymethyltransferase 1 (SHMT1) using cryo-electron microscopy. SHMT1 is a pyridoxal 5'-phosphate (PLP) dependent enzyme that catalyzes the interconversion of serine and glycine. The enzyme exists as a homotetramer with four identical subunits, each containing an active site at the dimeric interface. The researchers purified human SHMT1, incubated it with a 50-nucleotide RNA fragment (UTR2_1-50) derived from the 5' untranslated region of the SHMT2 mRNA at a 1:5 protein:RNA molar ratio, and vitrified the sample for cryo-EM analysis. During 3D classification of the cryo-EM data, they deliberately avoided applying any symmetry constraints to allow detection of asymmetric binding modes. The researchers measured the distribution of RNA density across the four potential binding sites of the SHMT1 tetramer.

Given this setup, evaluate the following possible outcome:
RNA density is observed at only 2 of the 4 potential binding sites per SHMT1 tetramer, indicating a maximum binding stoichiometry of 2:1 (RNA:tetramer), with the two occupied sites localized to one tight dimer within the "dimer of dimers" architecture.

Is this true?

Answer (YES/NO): NO